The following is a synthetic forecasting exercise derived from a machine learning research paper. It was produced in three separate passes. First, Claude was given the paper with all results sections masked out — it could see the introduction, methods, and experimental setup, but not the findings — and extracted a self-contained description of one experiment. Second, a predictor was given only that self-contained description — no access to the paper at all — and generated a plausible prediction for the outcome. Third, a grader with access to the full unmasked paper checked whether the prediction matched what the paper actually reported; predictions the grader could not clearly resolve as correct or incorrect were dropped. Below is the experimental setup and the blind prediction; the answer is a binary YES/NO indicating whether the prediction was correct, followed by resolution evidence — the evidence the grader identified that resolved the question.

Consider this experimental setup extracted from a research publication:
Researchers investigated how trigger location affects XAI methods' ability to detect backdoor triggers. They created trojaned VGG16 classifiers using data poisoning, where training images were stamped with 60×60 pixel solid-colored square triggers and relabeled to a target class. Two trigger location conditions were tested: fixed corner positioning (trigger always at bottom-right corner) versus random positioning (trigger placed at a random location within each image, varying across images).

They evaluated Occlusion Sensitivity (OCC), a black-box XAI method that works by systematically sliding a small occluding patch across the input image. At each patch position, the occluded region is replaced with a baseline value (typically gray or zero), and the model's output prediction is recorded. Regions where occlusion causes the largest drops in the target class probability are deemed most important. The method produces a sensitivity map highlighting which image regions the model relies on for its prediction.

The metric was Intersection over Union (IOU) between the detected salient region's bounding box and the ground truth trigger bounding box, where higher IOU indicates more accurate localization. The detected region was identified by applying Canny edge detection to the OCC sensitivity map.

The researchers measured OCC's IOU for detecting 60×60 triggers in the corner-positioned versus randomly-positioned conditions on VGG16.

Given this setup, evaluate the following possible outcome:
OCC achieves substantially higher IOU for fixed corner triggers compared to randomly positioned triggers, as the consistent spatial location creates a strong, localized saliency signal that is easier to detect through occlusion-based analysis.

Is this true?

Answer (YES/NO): YES